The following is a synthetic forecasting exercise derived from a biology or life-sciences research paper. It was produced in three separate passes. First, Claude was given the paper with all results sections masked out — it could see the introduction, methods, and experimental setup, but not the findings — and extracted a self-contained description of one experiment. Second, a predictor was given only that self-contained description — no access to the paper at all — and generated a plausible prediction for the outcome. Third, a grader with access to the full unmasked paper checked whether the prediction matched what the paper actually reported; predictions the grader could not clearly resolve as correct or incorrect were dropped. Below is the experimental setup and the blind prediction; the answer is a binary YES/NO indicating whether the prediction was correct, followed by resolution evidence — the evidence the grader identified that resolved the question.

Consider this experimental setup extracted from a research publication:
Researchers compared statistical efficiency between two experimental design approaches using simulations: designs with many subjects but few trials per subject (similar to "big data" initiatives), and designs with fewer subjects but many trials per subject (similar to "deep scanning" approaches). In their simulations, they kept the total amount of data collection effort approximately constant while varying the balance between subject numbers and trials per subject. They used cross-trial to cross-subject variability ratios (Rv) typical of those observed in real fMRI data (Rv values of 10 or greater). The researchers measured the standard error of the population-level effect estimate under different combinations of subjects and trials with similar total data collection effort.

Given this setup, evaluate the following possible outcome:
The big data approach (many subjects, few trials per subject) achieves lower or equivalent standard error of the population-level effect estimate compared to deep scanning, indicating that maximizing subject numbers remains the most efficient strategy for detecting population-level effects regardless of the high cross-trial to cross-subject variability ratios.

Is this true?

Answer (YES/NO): NO